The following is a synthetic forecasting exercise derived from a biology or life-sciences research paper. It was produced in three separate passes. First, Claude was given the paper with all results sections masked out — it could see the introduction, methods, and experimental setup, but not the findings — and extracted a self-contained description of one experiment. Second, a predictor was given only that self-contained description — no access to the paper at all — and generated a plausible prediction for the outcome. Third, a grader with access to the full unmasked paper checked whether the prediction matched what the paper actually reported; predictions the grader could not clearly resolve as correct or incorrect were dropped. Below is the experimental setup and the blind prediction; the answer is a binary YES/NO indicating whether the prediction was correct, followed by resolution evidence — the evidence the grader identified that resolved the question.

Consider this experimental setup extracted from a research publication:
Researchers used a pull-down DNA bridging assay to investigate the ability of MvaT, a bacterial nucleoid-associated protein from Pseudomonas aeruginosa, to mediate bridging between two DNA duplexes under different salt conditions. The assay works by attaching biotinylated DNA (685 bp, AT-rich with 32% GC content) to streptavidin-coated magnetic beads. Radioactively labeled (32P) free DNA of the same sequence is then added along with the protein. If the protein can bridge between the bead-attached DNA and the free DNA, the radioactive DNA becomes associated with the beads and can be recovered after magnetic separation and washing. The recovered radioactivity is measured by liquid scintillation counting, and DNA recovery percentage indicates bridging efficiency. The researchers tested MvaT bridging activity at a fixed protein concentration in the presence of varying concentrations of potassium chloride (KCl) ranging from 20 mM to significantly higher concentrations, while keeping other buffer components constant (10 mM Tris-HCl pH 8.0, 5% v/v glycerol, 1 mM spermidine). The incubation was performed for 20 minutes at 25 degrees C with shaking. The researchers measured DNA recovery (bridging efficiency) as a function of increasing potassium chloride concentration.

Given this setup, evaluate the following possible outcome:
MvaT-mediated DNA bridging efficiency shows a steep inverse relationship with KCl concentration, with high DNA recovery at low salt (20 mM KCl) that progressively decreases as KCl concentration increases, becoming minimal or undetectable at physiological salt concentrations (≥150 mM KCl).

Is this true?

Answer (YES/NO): NO